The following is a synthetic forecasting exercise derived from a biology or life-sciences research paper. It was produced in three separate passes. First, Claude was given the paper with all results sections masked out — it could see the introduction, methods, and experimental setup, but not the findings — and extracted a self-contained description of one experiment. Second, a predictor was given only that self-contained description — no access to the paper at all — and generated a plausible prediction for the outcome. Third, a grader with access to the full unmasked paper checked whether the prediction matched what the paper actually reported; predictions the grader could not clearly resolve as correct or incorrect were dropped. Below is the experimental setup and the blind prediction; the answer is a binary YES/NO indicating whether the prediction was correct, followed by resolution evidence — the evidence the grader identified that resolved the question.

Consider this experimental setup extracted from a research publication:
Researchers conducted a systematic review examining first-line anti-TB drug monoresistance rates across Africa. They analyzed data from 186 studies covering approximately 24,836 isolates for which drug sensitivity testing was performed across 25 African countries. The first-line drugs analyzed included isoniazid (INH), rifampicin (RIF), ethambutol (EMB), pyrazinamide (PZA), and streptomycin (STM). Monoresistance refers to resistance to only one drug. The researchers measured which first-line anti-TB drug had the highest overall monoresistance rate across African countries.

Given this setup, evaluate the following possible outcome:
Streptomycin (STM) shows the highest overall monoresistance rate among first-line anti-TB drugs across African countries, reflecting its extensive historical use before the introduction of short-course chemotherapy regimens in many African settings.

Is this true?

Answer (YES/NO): NO